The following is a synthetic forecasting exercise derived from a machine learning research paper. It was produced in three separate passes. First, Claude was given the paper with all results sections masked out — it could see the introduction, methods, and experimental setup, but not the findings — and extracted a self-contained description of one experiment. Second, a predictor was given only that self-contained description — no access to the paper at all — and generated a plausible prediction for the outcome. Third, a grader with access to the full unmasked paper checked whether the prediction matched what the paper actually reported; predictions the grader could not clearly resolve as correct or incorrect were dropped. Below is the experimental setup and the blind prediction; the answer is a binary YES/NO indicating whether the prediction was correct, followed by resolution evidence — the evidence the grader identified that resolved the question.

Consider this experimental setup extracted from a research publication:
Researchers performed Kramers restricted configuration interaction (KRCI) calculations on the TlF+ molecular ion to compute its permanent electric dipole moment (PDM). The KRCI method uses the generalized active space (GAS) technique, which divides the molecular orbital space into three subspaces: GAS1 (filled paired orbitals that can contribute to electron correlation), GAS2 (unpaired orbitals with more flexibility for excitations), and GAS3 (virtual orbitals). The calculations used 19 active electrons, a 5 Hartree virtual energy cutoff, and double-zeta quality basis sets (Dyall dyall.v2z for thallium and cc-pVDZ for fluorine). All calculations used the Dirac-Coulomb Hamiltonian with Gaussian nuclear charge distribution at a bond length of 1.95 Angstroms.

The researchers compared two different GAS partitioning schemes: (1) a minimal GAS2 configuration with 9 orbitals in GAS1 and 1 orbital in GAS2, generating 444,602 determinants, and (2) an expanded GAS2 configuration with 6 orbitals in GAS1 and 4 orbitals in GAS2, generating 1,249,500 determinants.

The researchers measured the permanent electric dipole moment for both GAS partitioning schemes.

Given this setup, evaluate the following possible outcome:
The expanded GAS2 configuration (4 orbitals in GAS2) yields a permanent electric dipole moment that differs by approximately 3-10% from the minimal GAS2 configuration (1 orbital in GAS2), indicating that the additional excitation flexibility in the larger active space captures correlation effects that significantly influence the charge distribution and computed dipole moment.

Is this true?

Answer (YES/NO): NO